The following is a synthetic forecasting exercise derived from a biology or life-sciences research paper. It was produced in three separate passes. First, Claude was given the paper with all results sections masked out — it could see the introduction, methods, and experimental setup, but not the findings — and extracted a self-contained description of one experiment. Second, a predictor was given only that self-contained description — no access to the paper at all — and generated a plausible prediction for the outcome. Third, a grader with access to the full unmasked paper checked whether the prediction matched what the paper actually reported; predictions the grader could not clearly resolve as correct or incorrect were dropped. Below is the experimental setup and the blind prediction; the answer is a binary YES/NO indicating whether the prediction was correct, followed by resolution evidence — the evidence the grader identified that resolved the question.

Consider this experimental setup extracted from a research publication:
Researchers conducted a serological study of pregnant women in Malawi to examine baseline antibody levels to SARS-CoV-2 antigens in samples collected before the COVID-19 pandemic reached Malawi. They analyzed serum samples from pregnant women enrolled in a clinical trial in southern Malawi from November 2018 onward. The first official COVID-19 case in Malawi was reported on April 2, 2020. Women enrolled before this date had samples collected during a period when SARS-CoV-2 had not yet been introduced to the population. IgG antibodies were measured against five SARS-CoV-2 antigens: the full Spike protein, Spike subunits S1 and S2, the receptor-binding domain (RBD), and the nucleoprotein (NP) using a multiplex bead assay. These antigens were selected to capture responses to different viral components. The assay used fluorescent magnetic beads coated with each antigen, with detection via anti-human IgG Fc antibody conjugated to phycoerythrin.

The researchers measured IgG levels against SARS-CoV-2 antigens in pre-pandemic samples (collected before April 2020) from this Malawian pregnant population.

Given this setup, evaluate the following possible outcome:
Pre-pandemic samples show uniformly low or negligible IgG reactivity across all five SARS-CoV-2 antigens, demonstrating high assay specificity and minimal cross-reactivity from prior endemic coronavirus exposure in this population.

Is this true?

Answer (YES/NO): NO